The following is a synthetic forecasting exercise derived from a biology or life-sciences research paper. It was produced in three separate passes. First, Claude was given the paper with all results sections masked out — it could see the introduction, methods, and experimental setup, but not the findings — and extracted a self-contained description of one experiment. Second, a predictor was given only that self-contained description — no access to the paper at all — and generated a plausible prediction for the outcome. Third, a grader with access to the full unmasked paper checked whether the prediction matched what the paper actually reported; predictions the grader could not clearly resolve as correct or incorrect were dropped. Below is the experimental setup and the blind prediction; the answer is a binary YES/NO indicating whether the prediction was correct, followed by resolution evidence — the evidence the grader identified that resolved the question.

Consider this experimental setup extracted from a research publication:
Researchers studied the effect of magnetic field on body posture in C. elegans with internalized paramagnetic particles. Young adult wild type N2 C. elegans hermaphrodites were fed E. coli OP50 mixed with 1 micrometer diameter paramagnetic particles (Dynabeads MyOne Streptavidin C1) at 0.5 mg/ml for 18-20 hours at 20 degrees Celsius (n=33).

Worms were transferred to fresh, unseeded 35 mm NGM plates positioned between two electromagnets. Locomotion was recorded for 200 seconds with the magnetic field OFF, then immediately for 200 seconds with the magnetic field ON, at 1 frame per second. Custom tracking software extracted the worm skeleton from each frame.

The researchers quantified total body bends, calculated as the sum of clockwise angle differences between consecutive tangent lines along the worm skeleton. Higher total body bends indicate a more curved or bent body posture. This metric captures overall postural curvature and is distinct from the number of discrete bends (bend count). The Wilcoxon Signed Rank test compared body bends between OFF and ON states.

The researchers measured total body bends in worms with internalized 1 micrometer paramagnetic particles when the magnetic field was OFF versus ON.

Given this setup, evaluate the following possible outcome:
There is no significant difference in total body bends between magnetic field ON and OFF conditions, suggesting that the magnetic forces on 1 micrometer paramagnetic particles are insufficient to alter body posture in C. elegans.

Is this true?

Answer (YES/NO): YES